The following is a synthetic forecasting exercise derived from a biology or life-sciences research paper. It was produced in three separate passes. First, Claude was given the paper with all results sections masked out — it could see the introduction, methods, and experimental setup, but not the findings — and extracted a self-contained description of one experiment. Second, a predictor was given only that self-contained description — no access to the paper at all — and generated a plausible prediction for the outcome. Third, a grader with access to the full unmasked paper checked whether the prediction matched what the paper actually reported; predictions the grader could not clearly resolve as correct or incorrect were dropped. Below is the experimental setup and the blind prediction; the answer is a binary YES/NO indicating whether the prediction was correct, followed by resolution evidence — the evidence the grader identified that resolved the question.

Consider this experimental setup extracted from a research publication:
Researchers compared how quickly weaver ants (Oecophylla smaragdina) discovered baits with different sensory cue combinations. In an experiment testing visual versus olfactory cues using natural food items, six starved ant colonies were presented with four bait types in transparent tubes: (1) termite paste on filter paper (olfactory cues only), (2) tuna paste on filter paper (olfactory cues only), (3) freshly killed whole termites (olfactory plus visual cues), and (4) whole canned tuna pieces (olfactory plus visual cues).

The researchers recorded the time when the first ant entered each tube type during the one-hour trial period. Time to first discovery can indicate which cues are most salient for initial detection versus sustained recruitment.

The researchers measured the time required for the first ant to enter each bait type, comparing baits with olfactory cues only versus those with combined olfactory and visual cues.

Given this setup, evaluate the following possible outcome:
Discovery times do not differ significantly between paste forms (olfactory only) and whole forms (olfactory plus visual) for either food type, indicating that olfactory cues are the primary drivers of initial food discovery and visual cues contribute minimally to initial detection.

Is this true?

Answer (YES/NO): YES